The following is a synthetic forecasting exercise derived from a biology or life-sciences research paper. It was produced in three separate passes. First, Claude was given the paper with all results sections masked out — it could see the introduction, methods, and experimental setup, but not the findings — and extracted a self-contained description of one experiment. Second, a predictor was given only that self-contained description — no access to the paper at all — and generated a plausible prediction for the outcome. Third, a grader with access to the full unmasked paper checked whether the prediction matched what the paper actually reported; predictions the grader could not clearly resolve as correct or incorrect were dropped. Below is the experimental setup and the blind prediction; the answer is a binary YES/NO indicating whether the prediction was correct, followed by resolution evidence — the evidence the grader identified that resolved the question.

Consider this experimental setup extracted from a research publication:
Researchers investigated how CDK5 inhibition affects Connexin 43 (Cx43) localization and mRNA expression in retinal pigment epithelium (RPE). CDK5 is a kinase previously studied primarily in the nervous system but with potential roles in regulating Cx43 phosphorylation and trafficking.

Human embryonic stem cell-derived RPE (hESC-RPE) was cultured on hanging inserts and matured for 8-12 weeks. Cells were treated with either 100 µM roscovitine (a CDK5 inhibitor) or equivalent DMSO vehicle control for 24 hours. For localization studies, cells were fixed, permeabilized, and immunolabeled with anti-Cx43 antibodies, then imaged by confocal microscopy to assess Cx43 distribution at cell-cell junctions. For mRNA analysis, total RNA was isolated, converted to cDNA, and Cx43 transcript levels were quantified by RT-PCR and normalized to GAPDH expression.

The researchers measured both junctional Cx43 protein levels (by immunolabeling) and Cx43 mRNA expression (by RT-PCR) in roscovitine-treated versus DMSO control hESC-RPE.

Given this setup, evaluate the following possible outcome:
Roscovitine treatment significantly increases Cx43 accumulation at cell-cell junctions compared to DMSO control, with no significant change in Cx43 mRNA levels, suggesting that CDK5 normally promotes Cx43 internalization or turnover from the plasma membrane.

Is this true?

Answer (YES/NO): NO